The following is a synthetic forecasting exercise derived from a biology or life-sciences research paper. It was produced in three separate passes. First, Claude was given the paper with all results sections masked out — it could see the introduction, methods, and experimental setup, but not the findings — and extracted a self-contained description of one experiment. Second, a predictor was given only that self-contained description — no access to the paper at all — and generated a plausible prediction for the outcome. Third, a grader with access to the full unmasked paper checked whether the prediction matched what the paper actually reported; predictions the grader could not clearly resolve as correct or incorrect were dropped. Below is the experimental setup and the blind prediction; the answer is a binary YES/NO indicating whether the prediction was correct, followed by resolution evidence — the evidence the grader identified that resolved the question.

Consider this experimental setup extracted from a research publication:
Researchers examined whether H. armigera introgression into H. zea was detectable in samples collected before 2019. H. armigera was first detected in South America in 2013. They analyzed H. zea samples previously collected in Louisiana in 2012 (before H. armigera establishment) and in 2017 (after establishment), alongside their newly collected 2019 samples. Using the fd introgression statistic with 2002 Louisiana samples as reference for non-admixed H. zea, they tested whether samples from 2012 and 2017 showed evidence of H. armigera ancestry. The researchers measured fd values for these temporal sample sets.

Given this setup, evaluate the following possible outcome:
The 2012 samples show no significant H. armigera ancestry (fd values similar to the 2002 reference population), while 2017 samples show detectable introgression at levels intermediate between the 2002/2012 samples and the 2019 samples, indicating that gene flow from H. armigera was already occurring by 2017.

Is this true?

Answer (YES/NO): NO